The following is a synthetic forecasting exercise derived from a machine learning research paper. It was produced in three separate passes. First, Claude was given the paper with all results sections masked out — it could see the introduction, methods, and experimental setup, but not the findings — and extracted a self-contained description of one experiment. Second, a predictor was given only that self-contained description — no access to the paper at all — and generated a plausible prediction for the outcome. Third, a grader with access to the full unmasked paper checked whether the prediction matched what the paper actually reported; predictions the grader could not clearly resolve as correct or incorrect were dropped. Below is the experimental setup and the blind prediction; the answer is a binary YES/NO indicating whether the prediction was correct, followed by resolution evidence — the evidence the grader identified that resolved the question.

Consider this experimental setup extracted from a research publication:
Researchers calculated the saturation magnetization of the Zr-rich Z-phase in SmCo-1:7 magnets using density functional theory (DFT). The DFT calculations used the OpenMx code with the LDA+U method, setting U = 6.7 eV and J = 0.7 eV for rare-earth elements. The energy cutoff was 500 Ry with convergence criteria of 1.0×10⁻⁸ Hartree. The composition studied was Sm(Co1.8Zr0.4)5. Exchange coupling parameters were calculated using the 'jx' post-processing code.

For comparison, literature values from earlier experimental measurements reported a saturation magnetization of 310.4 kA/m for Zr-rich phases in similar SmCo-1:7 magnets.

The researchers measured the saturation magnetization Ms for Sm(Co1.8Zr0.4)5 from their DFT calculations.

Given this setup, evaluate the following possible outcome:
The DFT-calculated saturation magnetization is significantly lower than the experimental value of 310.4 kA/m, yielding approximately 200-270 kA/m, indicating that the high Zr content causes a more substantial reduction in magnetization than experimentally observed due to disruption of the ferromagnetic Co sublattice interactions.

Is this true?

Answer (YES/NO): NO